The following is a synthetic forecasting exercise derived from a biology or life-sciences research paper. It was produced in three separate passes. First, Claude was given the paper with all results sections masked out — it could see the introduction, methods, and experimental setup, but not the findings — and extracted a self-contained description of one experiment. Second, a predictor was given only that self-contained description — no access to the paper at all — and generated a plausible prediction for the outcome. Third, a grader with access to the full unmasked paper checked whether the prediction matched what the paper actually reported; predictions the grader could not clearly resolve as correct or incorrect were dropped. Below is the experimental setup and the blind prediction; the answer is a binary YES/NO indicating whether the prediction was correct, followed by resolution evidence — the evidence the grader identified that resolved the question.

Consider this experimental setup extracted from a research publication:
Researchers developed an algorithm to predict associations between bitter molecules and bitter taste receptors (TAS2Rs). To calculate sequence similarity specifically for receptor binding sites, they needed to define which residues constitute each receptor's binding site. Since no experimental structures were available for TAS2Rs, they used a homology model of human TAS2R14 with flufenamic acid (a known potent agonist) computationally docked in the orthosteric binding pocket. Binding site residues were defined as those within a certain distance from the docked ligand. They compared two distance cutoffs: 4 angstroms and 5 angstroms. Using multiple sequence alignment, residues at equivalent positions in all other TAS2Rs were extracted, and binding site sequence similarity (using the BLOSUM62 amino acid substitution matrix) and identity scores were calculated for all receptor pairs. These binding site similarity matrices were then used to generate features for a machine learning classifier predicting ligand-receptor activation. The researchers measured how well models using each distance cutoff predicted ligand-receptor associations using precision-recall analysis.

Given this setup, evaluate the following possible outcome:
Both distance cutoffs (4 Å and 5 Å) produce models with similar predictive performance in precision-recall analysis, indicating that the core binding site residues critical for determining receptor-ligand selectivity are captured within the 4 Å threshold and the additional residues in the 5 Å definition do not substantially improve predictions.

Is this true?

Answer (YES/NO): NO